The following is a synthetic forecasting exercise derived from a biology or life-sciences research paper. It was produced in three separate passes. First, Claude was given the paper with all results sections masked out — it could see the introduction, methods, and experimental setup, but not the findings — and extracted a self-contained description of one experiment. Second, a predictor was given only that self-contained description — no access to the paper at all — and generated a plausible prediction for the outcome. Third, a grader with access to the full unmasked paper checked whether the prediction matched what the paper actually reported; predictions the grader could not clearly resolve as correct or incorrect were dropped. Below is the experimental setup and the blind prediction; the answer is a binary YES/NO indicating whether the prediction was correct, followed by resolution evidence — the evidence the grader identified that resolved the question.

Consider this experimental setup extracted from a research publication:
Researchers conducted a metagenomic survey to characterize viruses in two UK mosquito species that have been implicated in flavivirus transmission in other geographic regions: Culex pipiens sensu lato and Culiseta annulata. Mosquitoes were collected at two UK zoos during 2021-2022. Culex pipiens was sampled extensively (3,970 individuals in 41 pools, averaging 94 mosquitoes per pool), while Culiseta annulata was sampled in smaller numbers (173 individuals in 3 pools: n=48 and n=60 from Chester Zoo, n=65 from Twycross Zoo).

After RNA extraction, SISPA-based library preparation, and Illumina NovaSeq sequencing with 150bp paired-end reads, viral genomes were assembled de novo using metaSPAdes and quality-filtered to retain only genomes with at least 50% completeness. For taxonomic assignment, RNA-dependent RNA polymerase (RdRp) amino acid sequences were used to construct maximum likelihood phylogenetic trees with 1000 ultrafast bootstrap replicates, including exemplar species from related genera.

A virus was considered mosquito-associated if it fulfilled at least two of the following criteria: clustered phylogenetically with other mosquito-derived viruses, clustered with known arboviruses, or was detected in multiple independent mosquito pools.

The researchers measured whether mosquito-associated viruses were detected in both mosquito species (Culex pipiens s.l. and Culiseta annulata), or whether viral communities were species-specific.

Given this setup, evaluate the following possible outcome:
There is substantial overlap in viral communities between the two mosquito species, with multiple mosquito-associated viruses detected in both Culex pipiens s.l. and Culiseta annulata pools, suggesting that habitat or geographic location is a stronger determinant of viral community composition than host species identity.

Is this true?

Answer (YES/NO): YES